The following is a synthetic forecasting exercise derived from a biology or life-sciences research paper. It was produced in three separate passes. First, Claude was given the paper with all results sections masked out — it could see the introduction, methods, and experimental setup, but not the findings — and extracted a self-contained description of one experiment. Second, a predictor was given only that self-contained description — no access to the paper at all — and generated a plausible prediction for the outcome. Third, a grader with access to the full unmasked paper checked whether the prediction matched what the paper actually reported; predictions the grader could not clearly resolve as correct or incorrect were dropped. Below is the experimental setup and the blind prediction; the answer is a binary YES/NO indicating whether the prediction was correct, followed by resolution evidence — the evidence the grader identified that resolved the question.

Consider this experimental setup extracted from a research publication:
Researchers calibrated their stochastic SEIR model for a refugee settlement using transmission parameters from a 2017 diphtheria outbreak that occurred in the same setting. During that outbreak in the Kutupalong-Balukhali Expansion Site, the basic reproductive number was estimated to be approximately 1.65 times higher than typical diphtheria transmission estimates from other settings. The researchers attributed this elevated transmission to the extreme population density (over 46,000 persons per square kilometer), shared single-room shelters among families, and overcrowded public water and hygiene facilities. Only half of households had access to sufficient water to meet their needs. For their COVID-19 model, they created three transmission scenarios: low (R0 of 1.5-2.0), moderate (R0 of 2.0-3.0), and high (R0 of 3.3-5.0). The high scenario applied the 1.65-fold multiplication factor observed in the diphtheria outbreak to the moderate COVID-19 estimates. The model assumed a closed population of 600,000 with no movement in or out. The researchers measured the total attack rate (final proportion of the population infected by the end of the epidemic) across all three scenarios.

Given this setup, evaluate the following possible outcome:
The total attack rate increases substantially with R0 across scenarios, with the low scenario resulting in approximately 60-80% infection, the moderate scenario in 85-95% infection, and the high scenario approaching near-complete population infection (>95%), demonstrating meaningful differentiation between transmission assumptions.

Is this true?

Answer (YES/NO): YES